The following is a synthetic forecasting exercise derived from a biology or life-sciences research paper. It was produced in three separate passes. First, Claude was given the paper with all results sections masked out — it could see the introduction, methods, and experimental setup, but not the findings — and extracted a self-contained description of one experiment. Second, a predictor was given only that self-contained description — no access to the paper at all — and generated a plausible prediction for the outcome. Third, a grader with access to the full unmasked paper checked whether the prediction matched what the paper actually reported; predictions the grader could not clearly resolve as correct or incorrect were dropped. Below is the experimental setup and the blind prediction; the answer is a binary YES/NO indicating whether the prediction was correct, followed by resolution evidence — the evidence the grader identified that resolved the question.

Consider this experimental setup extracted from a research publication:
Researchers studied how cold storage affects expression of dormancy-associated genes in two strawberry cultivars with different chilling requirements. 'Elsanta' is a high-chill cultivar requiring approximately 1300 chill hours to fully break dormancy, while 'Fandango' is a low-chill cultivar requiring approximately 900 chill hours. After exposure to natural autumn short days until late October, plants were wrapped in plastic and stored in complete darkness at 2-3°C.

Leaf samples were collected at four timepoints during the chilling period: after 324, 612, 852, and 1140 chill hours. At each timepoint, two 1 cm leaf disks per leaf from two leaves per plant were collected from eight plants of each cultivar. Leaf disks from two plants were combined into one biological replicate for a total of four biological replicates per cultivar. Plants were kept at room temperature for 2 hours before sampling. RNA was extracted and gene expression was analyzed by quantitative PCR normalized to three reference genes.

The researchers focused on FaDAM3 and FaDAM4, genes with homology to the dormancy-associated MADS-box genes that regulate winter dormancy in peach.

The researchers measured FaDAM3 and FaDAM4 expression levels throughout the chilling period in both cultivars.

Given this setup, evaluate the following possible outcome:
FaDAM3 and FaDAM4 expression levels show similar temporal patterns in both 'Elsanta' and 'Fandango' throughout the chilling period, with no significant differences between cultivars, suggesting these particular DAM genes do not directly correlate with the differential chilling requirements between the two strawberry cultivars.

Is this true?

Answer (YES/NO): YES